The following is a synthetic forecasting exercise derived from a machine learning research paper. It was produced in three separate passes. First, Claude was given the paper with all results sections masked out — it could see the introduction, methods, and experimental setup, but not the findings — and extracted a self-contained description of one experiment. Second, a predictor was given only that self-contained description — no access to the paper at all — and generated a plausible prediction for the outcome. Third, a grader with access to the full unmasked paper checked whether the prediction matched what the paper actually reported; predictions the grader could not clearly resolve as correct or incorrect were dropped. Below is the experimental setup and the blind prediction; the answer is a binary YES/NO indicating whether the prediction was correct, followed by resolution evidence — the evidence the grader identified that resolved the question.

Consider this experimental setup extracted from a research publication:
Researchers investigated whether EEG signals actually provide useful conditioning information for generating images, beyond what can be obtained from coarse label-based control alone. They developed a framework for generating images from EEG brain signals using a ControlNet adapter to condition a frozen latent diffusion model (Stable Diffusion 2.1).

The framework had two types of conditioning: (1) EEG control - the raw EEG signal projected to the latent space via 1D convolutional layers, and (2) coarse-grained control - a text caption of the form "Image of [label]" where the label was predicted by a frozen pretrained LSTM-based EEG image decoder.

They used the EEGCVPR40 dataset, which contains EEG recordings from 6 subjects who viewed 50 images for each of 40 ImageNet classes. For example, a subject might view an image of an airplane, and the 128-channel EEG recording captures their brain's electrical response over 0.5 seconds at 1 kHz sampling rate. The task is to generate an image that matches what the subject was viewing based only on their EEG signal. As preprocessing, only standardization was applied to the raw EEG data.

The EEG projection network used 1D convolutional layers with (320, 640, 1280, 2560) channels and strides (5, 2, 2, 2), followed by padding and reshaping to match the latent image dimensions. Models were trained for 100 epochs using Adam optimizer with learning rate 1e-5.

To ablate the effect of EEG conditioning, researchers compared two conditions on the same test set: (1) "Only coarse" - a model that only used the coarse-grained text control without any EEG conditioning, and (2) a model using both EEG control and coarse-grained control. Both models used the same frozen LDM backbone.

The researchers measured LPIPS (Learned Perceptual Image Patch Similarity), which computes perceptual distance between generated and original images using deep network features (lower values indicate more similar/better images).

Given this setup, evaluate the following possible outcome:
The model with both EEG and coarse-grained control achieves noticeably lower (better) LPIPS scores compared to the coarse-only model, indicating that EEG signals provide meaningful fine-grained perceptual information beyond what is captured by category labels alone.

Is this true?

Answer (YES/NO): YES